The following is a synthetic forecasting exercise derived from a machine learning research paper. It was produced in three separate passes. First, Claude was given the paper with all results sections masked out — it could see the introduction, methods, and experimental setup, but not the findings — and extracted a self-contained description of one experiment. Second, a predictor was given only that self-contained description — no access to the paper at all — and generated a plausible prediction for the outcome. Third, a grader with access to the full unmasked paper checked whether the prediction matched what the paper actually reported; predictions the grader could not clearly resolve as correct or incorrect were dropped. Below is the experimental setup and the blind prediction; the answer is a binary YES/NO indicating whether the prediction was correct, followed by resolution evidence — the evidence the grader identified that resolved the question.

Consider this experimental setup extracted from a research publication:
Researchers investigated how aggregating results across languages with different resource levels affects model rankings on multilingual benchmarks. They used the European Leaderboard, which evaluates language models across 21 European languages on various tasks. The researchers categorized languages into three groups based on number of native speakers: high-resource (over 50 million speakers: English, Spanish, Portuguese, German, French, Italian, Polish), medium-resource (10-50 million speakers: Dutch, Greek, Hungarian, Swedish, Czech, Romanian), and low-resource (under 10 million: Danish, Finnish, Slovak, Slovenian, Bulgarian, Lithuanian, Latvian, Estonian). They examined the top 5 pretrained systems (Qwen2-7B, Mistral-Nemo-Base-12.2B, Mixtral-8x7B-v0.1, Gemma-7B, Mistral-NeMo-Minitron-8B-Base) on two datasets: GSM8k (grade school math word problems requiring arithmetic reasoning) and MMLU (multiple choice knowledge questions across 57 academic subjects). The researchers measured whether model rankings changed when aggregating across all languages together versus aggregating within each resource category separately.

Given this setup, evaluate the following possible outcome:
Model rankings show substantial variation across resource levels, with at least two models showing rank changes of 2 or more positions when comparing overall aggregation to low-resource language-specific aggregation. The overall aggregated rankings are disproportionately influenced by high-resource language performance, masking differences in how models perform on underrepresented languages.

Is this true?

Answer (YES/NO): YES